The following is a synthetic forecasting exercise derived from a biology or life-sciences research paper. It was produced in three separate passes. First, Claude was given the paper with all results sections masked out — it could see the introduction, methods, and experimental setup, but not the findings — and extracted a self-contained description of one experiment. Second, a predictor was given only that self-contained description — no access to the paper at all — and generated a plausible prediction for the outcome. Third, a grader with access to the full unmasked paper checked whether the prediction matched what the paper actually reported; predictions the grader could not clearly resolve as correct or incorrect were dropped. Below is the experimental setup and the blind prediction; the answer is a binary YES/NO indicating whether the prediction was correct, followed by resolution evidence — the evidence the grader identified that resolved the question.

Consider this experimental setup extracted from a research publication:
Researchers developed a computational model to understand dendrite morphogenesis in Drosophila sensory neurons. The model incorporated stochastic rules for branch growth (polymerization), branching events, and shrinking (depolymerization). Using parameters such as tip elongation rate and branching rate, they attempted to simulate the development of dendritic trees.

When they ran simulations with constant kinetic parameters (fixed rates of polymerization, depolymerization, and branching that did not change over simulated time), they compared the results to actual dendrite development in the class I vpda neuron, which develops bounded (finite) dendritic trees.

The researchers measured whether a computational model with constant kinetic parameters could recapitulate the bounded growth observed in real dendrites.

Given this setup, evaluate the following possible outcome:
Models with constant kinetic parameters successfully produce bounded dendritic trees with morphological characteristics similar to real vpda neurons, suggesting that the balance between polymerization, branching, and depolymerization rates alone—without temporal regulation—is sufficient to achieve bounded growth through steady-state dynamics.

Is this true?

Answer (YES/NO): NO